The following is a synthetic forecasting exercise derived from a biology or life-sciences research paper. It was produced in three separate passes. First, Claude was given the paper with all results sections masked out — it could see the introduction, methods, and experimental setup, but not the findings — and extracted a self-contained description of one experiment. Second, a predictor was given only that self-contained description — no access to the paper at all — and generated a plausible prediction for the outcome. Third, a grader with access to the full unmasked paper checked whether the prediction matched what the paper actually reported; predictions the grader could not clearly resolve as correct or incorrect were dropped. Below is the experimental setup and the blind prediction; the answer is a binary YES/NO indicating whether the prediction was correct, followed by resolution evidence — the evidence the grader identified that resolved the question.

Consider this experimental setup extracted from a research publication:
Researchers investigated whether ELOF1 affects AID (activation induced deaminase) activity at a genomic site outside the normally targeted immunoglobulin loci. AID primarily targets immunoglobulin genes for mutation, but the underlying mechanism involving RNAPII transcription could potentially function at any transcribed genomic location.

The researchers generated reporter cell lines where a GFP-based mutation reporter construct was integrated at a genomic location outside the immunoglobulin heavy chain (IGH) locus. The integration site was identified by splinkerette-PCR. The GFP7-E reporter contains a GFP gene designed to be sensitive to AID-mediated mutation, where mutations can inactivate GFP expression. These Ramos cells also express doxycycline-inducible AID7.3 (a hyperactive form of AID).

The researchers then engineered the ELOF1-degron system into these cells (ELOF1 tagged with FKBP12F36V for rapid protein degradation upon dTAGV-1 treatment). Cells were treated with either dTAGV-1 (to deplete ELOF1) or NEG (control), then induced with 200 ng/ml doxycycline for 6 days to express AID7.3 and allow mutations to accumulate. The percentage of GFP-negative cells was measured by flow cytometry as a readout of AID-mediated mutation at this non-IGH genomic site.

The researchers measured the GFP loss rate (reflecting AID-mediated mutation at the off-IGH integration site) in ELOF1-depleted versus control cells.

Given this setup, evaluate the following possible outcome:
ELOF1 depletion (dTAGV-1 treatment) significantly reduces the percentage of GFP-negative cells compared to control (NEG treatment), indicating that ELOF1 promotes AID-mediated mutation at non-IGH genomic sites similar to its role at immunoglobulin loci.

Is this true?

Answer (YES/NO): YES